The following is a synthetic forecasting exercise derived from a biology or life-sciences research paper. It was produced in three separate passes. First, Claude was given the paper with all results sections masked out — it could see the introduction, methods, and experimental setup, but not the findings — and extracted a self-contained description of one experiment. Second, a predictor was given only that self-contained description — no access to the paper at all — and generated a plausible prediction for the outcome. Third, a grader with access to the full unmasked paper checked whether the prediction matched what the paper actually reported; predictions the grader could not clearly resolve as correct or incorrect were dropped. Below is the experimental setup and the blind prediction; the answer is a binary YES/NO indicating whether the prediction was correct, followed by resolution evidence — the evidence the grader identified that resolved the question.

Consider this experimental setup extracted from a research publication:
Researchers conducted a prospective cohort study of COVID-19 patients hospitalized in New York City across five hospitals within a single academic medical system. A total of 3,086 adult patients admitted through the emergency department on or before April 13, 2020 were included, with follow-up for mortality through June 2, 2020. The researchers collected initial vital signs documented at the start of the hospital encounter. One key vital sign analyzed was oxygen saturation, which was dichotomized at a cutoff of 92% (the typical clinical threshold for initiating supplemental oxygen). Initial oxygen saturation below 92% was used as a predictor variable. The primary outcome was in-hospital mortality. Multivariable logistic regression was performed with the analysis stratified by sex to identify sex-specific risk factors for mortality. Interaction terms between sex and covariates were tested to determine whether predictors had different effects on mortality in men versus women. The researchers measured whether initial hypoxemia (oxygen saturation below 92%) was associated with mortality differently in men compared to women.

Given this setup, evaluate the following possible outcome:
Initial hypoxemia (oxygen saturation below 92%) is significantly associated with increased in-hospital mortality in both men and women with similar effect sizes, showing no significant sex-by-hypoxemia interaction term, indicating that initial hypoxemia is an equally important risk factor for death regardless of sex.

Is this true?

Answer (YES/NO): NO